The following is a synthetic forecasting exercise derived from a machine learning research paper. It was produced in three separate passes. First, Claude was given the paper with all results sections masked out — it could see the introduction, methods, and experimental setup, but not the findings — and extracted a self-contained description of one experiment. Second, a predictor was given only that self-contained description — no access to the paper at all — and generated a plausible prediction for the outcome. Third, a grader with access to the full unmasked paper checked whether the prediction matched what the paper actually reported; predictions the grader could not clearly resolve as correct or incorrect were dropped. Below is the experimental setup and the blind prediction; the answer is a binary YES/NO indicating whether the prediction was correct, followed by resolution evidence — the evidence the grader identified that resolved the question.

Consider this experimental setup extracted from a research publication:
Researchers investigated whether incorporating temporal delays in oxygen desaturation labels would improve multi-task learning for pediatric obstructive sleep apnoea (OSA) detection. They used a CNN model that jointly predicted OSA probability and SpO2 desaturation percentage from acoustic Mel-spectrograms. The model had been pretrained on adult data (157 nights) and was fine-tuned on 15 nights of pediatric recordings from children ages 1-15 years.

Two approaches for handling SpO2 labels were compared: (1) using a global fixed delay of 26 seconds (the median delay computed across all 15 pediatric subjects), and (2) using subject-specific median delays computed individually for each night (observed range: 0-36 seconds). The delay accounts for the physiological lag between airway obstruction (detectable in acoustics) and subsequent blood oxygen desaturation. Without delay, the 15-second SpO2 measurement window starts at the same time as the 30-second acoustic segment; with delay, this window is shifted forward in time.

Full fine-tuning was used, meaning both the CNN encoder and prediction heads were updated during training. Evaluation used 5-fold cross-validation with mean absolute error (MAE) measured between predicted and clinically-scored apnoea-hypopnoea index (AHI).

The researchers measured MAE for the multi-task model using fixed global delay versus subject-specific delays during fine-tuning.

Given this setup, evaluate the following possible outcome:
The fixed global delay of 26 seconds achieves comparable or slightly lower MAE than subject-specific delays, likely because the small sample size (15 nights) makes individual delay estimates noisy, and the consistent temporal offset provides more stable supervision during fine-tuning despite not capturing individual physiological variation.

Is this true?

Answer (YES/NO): NO